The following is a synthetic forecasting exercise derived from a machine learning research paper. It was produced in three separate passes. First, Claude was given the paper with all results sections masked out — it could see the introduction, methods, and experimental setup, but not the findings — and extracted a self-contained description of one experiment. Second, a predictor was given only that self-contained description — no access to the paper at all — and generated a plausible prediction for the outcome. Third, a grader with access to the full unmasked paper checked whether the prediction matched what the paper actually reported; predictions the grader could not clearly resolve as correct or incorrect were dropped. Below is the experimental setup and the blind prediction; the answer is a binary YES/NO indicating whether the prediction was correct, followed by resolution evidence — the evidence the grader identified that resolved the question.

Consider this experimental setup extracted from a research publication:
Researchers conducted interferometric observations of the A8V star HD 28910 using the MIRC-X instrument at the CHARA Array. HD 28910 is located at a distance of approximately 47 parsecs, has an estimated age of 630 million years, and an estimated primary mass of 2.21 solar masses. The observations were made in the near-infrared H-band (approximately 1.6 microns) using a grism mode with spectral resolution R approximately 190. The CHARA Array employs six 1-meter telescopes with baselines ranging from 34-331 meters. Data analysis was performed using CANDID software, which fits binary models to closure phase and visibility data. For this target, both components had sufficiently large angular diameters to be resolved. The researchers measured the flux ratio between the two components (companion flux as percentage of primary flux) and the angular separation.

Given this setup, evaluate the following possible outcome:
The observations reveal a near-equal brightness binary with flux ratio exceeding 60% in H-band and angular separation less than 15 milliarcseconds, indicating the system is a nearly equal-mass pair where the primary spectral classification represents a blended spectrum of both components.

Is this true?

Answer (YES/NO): YES